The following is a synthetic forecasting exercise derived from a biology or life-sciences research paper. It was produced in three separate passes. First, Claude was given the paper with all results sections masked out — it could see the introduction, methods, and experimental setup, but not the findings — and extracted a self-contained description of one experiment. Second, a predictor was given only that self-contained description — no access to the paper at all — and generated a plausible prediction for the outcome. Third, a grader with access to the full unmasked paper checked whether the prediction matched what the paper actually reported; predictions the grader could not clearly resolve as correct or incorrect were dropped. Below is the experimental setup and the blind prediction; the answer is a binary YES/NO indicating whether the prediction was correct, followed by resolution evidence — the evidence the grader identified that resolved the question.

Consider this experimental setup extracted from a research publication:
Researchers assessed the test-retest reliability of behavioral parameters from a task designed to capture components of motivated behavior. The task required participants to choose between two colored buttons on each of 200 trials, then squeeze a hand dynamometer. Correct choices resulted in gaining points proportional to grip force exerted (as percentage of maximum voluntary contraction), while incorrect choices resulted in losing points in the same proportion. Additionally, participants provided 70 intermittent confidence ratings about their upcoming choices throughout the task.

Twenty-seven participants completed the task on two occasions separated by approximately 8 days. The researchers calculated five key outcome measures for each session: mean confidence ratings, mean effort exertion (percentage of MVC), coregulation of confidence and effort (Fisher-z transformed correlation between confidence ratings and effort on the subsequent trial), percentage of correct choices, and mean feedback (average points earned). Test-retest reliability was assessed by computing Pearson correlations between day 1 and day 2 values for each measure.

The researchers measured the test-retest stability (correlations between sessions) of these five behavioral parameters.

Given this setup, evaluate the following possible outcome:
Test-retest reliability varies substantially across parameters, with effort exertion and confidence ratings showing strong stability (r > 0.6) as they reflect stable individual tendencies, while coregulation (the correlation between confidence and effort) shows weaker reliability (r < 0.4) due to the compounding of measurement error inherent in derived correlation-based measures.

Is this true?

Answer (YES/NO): NO